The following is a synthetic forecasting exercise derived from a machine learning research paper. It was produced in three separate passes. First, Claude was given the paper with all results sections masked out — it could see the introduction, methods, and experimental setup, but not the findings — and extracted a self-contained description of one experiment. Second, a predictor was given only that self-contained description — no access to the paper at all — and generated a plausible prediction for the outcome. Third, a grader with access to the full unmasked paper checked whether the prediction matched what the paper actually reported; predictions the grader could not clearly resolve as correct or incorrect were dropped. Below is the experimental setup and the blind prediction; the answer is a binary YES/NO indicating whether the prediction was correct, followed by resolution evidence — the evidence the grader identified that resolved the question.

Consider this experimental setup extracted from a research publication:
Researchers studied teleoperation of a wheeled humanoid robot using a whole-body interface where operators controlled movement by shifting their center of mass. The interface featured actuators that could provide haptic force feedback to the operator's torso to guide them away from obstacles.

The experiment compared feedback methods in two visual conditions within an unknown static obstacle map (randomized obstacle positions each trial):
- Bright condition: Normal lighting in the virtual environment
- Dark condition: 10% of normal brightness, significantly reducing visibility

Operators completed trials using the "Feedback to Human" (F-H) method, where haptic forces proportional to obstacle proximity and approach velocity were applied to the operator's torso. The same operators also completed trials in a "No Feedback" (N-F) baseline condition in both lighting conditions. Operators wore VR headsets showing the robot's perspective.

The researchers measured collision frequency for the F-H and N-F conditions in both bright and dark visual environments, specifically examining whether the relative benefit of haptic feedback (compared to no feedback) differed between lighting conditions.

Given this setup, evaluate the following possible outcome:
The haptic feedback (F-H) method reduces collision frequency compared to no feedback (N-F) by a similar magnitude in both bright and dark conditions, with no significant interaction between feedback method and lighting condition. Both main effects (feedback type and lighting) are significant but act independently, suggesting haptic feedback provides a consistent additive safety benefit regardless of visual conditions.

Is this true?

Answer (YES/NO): NO